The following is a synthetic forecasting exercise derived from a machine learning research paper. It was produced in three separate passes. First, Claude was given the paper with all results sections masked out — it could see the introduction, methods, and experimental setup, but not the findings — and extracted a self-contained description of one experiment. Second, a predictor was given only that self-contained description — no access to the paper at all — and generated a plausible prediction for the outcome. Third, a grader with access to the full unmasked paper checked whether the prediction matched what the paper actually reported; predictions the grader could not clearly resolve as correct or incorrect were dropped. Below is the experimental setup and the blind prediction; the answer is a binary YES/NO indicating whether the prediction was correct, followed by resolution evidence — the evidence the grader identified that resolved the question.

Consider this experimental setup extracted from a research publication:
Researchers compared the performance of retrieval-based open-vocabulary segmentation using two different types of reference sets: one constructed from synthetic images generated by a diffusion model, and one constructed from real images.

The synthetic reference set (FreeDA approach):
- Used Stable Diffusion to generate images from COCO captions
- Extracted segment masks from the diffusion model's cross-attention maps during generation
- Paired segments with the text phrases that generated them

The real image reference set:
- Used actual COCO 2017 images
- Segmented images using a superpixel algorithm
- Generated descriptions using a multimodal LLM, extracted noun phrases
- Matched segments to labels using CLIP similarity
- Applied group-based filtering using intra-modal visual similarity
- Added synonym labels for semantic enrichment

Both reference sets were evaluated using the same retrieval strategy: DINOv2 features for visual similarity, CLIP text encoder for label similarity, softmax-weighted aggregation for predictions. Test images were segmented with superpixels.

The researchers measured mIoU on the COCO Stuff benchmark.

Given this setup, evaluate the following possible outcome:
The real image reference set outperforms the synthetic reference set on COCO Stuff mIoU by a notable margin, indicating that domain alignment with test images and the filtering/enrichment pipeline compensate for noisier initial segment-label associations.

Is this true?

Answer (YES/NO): YES